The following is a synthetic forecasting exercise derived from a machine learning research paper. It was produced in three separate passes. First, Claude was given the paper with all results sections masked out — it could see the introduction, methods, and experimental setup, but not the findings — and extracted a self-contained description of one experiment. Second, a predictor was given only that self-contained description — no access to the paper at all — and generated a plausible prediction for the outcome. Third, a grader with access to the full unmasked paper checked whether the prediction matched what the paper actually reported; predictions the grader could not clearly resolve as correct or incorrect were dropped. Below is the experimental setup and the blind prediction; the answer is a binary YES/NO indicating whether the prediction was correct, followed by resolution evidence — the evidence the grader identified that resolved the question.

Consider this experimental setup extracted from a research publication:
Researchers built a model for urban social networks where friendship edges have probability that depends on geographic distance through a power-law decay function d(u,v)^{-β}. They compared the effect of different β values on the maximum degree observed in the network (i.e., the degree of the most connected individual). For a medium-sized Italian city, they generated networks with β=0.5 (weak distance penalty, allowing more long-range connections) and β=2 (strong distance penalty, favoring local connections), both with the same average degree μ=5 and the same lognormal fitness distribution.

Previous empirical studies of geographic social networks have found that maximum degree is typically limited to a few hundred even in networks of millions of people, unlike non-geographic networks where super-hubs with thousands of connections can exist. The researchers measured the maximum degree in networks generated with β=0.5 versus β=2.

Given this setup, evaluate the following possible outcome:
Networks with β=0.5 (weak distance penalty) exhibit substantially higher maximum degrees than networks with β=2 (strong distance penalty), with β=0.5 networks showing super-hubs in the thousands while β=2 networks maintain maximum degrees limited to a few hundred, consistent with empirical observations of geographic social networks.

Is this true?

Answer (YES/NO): NO